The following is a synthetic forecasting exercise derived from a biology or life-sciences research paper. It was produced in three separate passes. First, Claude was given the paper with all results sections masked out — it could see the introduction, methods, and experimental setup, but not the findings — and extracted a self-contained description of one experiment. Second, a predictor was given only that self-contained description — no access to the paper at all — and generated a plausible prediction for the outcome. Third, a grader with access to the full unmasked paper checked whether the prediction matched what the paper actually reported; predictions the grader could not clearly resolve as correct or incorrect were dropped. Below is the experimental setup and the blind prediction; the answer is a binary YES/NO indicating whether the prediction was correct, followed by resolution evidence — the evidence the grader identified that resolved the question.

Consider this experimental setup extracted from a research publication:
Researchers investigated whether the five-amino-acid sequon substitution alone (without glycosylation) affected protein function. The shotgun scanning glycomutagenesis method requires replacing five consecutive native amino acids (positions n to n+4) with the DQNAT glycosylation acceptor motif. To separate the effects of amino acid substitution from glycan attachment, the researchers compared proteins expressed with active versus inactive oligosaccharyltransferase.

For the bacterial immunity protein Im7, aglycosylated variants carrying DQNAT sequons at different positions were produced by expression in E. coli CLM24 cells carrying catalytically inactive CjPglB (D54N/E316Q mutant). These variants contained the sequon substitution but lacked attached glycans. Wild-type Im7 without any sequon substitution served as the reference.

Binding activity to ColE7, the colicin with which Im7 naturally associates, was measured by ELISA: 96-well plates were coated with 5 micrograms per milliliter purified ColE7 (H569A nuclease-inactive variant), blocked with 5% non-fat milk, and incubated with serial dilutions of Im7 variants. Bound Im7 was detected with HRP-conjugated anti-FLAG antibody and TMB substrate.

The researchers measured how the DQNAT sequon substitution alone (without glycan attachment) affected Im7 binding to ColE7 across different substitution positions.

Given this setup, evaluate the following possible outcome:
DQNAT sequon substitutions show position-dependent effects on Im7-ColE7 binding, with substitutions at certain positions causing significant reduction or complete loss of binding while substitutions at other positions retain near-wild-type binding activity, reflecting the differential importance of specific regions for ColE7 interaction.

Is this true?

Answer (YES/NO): YES